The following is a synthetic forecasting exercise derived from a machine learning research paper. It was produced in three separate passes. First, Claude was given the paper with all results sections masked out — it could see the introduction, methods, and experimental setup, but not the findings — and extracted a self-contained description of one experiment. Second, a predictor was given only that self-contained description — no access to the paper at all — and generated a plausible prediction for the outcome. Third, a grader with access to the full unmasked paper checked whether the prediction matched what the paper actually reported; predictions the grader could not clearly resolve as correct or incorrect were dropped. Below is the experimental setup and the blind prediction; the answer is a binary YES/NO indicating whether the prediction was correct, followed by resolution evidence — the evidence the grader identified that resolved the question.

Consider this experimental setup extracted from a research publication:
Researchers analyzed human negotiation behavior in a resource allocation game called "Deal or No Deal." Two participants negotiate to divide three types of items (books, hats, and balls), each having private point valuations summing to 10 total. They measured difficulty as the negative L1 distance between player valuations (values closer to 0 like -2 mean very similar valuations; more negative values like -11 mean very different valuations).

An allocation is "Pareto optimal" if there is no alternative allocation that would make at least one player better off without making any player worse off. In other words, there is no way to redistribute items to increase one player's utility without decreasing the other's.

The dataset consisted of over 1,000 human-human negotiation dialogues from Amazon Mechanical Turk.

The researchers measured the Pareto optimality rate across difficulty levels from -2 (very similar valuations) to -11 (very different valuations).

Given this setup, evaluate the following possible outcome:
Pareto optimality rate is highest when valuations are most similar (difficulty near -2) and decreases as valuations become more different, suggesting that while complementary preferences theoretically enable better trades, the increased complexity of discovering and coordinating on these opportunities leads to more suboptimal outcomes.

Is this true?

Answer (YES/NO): NO